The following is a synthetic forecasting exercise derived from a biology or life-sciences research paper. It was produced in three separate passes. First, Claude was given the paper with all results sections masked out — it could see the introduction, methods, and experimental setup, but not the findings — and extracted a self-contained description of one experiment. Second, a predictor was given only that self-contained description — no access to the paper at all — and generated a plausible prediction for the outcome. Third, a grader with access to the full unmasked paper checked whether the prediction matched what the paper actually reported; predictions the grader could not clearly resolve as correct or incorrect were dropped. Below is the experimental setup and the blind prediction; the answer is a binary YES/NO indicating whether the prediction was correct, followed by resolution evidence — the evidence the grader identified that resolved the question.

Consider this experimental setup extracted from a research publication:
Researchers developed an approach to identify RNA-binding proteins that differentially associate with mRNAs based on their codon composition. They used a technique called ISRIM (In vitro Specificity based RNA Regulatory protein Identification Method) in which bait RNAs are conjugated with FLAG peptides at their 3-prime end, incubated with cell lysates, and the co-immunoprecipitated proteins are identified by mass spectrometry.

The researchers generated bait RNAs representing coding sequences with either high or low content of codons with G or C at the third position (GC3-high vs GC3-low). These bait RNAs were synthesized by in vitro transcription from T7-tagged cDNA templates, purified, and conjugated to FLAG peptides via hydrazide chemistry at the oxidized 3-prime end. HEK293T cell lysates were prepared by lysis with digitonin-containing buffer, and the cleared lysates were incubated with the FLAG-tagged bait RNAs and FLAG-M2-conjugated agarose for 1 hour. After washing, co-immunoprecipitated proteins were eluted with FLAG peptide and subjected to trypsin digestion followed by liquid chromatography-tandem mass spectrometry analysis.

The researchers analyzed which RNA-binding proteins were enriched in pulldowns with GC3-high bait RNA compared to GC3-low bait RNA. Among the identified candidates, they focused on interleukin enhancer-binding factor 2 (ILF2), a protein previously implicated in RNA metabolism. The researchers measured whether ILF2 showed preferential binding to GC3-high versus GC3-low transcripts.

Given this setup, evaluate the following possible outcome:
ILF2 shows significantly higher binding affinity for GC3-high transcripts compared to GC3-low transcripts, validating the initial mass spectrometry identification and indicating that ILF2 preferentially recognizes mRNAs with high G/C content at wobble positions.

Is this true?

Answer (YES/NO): NO